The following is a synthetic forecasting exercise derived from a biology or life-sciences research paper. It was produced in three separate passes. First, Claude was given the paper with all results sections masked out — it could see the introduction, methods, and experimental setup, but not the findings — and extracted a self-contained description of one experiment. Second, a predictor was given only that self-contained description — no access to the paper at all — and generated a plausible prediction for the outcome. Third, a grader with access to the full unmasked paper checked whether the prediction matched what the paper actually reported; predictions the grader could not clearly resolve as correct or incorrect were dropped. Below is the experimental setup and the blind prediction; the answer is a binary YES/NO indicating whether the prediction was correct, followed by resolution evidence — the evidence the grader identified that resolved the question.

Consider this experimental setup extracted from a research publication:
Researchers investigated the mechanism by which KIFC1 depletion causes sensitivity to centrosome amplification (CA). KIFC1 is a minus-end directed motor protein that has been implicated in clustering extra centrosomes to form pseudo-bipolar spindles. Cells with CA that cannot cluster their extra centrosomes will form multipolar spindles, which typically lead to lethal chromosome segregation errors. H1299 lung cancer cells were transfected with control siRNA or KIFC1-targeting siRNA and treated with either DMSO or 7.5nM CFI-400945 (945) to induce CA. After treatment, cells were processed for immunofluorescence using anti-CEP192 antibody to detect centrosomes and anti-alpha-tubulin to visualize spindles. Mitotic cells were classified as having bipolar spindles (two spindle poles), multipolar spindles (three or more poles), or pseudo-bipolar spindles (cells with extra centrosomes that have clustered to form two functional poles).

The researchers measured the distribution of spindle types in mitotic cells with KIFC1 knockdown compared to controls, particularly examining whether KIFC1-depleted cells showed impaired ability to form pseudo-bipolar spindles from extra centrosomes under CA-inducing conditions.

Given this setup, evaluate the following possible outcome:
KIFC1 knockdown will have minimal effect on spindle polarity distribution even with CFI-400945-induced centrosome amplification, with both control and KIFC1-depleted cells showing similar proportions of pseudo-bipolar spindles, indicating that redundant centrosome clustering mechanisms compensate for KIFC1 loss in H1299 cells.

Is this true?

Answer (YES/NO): NO